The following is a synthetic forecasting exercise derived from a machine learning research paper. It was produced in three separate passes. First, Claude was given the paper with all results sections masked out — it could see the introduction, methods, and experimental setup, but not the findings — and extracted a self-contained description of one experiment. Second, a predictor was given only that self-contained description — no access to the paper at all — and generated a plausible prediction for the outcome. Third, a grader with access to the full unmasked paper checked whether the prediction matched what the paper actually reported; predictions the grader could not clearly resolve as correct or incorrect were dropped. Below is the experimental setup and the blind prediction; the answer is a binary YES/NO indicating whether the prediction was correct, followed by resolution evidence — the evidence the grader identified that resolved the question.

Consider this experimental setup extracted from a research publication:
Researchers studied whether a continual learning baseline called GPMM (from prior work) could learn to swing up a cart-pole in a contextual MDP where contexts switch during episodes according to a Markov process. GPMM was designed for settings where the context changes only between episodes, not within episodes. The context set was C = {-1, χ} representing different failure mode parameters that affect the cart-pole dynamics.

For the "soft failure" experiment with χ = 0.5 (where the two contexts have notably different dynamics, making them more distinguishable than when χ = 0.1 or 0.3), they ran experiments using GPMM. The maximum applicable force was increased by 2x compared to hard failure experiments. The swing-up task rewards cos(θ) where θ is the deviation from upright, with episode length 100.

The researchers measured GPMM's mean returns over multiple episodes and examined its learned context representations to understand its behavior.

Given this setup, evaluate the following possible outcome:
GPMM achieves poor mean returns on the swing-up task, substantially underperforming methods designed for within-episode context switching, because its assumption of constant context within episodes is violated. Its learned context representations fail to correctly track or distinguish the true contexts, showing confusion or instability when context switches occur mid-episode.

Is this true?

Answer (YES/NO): YES